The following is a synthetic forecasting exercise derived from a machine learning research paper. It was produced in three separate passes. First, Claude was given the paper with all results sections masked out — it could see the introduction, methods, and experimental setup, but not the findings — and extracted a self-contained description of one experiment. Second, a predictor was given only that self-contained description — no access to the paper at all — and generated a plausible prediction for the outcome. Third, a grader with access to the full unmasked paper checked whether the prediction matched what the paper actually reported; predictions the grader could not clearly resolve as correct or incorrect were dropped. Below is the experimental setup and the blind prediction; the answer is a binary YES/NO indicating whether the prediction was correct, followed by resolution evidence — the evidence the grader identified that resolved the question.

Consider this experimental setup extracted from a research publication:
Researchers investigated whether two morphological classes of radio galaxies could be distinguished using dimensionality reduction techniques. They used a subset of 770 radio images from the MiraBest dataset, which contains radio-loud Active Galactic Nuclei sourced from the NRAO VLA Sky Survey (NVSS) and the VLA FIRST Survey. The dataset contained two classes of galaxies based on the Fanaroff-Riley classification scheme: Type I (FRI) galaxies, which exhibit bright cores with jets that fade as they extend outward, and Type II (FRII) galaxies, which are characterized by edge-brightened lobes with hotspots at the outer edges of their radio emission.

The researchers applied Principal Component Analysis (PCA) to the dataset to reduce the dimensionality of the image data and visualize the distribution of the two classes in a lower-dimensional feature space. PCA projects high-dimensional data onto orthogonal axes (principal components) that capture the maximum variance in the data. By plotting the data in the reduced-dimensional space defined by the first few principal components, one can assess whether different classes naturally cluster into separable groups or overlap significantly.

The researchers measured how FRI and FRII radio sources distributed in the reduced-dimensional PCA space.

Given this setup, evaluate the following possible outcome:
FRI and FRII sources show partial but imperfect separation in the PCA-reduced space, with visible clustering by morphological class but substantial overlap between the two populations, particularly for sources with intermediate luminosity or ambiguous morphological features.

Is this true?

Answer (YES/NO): NO